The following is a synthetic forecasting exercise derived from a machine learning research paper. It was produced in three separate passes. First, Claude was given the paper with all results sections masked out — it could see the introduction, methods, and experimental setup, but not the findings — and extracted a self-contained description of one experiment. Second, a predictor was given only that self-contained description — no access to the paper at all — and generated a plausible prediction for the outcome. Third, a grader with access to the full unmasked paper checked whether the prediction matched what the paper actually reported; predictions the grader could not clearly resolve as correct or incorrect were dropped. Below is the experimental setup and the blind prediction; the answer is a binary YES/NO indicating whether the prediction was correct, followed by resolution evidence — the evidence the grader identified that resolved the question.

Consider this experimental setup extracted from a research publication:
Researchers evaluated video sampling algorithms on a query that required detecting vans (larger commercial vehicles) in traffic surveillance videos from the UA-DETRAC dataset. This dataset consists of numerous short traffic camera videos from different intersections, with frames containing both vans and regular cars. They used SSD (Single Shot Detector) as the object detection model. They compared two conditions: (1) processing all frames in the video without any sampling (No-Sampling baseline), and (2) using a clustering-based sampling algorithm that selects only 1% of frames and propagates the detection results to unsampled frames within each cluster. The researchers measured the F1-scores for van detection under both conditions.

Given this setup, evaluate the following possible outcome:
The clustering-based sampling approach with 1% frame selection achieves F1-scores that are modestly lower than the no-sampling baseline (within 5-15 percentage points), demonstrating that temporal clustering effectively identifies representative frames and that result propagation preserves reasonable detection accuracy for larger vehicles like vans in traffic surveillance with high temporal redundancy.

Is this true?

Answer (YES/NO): NO